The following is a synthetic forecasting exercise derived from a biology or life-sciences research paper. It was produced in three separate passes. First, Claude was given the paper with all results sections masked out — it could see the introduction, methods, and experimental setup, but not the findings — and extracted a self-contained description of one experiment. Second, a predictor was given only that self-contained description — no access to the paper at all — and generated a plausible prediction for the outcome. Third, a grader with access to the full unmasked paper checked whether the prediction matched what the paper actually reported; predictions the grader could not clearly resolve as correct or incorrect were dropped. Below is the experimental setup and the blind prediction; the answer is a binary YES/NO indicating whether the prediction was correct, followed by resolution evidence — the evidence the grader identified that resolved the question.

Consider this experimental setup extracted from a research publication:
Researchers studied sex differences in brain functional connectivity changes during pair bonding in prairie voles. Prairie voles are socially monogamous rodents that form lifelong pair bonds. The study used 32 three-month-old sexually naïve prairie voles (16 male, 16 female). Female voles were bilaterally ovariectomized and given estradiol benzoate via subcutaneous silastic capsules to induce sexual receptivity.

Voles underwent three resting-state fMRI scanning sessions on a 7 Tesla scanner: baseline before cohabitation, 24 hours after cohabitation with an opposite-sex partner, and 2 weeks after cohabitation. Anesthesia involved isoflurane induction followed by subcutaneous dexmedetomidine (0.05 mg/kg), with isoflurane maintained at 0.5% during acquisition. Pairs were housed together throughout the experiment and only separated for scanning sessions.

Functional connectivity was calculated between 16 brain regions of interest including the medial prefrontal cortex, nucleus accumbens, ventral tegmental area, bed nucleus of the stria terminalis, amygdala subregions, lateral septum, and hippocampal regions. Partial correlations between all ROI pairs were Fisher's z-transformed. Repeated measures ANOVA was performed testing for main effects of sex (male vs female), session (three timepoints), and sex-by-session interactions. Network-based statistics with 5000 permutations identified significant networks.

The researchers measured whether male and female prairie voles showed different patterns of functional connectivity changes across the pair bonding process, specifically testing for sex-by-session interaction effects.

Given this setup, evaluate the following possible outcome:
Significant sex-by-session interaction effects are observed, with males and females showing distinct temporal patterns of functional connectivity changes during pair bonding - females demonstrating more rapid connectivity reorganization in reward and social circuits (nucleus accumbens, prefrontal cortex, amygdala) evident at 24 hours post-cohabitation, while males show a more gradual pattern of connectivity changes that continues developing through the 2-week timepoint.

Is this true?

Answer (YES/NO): NO